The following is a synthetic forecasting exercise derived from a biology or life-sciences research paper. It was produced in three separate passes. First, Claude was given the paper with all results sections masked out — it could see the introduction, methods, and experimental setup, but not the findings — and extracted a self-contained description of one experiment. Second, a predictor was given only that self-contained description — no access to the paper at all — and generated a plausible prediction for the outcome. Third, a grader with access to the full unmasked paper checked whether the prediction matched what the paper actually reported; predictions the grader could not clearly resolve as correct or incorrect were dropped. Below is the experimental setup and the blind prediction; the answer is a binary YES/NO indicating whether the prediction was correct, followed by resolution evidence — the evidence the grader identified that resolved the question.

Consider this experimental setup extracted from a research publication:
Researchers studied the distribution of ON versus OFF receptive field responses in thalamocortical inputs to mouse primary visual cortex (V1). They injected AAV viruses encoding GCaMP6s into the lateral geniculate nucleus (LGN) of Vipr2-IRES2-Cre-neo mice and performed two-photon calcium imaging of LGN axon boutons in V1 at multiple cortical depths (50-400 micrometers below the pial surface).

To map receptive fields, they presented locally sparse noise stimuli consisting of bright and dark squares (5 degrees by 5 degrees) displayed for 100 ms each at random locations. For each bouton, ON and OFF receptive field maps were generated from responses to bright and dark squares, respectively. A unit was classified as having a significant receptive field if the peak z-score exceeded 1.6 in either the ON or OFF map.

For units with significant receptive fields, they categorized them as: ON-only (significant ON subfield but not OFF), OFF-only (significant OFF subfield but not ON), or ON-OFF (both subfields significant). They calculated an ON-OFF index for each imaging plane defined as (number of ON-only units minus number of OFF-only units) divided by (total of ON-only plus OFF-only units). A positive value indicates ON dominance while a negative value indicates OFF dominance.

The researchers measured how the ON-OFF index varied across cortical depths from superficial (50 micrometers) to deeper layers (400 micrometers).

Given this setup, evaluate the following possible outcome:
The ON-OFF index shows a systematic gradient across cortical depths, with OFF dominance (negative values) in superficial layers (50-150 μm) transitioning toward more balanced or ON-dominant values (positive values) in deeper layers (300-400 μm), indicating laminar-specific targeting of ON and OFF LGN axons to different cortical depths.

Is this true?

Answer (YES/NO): NO